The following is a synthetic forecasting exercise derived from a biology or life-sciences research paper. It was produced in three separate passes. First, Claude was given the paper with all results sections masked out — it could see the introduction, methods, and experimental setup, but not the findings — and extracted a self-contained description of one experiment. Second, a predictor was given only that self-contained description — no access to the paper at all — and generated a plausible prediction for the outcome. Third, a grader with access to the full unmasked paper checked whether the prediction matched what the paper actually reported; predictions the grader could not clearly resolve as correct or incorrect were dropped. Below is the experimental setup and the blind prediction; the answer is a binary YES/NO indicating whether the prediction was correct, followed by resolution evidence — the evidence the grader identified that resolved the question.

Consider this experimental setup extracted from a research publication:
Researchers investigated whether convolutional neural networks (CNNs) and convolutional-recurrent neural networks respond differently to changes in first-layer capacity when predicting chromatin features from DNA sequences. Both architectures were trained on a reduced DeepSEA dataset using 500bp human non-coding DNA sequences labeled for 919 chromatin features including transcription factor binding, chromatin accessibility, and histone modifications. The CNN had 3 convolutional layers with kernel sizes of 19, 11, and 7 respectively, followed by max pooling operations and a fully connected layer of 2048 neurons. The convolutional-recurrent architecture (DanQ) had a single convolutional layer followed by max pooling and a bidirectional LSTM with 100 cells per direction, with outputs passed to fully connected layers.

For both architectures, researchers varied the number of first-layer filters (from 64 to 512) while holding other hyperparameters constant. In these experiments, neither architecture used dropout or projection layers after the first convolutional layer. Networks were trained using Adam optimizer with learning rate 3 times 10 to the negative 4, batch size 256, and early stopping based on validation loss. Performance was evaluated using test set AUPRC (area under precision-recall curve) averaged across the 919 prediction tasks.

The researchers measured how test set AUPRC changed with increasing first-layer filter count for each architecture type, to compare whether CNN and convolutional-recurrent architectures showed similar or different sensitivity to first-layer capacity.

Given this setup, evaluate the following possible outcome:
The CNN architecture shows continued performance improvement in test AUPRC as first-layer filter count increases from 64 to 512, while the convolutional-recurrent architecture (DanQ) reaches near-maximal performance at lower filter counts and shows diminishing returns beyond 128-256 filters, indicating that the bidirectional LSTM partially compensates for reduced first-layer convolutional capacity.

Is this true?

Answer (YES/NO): NO